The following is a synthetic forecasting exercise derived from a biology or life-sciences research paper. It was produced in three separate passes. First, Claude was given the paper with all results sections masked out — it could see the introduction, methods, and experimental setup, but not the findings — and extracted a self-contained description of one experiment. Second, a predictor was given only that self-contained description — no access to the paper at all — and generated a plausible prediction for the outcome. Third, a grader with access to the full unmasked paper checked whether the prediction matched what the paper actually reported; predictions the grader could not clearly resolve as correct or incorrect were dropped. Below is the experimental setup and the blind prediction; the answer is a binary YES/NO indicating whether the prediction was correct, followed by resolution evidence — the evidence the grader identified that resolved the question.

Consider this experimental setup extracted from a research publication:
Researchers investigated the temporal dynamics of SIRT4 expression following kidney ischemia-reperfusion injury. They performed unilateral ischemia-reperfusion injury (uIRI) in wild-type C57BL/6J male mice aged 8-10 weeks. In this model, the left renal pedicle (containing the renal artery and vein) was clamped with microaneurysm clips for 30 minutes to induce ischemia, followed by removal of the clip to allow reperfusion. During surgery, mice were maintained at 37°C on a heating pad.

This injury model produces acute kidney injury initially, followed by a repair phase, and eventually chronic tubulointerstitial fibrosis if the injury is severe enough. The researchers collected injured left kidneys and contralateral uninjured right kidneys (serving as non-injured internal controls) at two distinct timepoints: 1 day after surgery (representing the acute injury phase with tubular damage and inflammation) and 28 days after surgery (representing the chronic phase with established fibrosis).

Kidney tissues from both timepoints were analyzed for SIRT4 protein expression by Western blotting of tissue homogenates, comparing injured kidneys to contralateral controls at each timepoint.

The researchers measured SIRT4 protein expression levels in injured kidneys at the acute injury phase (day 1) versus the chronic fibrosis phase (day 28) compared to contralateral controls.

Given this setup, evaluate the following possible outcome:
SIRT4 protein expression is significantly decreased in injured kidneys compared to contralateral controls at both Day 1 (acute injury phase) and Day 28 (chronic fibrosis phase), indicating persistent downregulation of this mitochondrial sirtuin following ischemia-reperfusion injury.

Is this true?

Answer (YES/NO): NO